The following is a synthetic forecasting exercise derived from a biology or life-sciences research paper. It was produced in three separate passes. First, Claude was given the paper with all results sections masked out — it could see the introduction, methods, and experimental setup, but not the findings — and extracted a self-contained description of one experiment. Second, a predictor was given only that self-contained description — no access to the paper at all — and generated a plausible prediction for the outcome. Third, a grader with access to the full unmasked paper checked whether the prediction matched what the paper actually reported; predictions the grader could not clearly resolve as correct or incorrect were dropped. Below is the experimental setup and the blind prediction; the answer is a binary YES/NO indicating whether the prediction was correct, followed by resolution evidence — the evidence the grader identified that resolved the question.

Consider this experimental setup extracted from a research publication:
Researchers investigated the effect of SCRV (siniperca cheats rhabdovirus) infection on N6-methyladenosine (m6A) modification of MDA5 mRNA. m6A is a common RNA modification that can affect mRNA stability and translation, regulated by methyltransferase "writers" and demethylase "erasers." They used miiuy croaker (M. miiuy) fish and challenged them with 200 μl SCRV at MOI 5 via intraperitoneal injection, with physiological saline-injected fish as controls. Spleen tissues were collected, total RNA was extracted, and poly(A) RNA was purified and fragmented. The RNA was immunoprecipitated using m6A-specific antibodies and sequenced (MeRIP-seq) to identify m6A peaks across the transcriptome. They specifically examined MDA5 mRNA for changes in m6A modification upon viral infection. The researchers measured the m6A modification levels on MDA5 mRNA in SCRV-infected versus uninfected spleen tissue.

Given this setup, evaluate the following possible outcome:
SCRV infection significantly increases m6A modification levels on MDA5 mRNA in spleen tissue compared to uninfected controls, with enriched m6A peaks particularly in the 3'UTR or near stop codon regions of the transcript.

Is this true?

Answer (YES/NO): NO